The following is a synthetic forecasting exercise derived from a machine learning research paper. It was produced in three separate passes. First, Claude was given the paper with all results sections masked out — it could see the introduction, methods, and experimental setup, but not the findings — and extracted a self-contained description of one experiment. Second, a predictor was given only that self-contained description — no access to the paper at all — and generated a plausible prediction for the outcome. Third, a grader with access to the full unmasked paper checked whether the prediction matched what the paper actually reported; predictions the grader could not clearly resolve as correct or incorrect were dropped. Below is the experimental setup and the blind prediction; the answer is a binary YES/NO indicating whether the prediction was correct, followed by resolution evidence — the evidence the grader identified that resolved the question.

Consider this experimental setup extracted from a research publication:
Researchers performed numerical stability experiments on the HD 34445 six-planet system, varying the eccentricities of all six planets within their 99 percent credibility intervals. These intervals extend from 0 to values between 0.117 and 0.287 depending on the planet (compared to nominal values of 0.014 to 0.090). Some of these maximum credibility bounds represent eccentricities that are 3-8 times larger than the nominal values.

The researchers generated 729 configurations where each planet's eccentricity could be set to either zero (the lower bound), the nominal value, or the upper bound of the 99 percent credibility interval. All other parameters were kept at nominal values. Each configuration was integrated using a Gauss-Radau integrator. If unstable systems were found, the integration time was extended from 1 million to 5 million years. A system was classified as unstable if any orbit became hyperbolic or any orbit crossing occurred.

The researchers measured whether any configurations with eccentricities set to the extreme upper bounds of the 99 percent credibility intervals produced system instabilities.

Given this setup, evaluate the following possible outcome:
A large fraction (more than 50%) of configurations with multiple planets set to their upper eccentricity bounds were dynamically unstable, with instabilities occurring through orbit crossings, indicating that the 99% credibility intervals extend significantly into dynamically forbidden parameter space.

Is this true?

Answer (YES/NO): NO